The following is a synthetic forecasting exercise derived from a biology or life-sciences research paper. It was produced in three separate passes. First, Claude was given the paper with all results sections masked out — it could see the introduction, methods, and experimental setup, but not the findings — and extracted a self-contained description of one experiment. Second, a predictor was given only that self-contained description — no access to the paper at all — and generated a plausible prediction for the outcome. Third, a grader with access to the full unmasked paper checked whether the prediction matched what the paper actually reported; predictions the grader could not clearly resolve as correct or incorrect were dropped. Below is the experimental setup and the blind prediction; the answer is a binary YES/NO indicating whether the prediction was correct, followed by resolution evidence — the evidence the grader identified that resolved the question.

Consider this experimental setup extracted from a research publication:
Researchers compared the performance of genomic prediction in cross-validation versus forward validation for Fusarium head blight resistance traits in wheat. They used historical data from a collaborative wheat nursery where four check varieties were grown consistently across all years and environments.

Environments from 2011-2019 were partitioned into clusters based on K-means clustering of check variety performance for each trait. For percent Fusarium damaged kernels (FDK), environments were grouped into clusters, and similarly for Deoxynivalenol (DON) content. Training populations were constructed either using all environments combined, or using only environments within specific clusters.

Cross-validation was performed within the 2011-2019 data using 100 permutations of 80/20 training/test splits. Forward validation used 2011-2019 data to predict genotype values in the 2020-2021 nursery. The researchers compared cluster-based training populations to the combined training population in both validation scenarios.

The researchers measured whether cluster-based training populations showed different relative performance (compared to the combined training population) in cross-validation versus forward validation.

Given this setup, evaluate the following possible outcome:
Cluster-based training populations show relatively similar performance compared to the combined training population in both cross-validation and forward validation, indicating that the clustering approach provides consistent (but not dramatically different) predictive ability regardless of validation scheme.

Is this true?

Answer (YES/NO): NO